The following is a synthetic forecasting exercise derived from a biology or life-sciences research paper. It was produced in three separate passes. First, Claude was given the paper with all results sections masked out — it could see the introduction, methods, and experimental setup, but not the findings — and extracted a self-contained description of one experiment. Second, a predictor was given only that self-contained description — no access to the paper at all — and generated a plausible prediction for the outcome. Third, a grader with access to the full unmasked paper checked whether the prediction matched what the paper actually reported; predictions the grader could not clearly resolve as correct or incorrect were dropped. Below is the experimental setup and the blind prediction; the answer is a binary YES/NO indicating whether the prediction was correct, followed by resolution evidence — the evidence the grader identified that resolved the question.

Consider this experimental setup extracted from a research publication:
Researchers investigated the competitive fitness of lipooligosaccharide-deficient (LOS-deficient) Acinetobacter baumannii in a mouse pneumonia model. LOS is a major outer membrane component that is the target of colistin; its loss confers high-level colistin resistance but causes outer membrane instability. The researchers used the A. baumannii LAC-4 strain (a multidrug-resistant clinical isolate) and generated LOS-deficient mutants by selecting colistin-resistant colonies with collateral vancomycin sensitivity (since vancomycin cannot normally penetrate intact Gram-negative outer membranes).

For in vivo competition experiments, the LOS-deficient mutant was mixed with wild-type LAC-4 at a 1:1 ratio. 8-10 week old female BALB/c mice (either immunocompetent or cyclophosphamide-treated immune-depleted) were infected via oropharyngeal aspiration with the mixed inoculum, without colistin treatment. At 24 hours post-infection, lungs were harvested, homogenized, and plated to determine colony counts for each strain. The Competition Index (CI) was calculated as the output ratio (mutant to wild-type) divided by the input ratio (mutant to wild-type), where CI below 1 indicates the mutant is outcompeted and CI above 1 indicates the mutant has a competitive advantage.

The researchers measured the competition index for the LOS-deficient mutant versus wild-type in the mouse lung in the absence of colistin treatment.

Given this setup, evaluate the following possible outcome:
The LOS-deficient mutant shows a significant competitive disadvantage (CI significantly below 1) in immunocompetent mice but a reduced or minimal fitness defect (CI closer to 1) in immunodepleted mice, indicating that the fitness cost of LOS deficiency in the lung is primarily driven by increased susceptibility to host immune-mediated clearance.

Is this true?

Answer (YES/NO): NO